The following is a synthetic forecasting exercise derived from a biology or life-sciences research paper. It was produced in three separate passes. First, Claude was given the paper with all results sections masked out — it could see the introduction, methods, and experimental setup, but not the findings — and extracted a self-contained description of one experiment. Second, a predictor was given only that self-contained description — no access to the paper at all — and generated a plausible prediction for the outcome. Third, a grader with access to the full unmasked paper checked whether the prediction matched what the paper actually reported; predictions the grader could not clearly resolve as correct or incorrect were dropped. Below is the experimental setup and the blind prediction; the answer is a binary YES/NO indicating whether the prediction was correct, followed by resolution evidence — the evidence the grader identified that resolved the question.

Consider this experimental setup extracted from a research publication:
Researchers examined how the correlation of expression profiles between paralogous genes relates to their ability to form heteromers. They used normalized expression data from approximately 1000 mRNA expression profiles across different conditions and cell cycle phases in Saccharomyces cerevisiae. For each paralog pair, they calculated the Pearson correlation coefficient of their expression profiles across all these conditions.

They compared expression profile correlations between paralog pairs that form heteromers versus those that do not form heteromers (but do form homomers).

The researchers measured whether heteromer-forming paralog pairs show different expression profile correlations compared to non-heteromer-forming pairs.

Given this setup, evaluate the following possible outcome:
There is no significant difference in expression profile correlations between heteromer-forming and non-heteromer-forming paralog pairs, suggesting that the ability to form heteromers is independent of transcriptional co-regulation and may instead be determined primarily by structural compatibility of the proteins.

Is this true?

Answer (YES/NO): NO